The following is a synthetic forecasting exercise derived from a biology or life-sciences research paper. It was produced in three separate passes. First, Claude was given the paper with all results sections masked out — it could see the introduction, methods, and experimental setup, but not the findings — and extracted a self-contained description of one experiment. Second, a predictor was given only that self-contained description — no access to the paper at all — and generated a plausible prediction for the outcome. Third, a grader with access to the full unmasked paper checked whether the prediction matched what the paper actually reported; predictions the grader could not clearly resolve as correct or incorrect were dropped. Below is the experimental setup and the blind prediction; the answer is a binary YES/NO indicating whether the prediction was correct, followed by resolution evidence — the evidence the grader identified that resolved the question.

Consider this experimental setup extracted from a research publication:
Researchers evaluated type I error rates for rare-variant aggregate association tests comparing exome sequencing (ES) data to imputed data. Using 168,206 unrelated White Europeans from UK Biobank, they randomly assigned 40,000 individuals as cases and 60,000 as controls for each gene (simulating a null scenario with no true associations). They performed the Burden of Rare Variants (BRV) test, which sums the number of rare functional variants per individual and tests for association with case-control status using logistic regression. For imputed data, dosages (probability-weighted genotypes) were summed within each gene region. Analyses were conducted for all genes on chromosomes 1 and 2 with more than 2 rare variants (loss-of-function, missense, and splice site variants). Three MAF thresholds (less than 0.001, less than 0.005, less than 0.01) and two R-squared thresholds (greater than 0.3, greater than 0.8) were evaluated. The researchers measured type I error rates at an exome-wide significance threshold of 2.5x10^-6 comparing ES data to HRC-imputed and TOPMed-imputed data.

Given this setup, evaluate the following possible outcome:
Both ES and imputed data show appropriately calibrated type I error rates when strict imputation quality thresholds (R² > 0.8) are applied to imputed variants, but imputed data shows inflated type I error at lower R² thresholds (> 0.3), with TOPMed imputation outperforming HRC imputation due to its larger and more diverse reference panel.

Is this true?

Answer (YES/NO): NO